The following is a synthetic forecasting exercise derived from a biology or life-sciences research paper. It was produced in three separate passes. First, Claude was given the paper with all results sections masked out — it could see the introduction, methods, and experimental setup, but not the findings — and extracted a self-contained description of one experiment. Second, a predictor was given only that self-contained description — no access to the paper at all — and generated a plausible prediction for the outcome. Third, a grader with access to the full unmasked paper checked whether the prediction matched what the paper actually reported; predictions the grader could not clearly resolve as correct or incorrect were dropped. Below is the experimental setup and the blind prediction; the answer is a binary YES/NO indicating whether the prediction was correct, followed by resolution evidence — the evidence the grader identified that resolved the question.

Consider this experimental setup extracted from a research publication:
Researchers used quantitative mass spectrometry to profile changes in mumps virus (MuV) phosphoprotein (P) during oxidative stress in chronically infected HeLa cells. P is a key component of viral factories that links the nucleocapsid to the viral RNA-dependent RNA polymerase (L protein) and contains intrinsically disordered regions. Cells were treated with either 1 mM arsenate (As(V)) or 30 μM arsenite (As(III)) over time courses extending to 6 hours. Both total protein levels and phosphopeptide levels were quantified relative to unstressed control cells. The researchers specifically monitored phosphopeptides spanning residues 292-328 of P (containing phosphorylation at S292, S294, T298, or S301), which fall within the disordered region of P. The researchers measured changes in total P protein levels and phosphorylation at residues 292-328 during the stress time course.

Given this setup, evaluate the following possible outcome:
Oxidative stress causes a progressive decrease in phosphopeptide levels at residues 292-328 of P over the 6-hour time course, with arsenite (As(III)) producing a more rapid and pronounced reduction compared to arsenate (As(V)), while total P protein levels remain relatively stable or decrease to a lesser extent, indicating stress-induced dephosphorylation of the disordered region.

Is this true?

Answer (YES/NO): NO